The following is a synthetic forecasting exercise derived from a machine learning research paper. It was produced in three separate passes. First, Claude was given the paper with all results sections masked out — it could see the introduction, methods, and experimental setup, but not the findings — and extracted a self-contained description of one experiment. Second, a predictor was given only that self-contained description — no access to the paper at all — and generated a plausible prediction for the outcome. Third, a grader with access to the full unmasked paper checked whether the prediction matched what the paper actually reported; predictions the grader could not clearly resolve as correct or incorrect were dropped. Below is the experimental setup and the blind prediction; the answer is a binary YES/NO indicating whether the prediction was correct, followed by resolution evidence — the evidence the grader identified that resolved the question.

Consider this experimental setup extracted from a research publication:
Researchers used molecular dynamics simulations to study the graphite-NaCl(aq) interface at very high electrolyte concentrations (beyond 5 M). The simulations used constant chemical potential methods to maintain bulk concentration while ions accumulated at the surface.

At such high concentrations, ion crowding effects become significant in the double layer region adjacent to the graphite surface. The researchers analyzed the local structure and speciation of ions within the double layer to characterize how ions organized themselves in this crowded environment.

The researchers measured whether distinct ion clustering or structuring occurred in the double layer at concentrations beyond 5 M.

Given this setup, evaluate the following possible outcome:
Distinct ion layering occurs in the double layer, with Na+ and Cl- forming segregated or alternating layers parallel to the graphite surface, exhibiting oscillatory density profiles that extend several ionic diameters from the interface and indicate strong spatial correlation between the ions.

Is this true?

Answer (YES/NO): YES